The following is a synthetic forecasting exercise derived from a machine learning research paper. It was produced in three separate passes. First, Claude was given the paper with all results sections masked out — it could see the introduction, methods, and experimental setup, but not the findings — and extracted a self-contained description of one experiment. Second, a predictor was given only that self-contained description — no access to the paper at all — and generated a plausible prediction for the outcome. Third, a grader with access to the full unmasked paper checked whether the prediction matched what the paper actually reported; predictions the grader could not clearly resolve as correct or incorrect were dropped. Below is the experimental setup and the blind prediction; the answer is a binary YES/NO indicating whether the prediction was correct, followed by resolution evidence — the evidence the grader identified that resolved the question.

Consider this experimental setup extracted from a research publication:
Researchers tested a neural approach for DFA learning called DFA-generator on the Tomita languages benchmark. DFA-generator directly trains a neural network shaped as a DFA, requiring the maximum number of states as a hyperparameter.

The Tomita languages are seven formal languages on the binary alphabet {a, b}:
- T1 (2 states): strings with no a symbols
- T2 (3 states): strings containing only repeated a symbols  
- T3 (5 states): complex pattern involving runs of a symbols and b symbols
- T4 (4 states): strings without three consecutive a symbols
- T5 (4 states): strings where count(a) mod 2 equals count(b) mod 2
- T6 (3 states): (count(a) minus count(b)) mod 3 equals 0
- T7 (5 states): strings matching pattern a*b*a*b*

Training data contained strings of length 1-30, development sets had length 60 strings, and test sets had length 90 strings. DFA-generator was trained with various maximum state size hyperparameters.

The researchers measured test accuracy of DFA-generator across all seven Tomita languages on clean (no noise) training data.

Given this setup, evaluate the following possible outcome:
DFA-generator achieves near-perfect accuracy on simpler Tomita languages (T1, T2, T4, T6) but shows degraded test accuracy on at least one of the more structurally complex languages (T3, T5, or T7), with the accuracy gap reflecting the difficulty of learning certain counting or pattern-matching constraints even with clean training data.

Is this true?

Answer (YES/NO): NO